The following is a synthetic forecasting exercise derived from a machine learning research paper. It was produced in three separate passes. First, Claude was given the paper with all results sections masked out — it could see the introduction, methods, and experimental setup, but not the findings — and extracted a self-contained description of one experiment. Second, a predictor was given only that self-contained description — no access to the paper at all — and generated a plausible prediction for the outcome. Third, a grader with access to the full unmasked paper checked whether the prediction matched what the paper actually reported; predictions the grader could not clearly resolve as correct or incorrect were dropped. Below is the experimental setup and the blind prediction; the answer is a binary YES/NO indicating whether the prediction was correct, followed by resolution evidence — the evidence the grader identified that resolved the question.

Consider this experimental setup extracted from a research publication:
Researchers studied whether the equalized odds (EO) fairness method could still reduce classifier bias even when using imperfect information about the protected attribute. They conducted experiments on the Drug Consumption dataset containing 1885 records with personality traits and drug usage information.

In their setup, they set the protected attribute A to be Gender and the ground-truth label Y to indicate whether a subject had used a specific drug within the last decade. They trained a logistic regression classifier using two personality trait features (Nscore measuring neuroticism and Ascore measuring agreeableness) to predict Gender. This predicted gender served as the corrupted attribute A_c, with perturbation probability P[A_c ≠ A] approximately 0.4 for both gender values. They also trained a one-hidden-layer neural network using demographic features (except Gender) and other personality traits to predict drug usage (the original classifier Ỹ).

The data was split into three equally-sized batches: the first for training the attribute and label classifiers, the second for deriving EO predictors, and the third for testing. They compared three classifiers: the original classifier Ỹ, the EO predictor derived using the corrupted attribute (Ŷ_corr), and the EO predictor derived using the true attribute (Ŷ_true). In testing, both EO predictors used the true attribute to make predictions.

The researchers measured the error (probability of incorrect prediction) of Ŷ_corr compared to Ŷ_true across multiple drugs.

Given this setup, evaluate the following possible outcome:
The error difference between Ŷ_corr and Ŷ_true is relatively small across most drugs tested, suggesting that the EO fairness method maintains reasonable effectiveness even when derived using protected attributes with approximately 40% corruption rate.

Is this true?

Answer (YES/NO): YES